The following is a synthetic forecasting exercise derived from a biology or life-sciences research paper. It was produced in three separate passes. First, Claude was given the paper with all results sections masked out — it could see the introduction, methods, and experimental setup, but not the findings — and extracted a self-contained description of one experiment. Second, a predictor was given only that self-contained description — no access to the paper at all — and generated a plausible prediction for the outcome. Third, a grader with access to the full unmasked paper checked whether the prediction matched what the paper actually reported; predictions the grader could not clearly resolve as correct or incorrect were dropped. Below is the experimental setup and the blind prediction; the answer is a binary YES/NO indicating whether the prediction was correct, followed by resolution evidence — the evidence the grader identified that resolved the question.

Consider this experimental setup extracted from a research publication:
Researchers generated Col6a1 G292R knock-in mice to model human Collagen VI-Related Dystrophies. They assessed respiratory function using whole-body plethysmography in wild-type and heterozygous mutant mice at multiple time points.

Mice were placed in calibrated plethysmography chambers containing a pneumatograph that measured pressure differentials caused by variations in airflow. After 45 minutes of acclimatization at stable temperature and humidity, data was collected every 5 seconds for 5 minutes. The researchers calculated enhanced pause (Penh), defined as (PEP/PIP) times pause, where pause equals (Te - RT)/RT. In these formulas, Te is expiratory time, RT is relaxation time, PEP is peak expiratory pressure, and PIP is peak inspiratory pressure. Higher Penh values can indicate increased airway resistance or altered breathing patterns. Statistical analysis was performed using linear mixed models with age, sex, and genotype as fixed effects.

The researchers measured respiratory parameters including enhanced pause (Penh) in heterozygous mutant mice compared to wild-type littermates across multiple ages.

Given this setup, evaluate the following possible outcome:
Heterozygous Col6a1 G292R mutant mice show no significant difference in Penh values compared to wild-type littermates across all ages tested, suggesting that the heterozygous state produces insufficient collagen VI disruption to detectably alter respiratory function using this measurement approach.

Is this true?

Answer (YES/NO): NO